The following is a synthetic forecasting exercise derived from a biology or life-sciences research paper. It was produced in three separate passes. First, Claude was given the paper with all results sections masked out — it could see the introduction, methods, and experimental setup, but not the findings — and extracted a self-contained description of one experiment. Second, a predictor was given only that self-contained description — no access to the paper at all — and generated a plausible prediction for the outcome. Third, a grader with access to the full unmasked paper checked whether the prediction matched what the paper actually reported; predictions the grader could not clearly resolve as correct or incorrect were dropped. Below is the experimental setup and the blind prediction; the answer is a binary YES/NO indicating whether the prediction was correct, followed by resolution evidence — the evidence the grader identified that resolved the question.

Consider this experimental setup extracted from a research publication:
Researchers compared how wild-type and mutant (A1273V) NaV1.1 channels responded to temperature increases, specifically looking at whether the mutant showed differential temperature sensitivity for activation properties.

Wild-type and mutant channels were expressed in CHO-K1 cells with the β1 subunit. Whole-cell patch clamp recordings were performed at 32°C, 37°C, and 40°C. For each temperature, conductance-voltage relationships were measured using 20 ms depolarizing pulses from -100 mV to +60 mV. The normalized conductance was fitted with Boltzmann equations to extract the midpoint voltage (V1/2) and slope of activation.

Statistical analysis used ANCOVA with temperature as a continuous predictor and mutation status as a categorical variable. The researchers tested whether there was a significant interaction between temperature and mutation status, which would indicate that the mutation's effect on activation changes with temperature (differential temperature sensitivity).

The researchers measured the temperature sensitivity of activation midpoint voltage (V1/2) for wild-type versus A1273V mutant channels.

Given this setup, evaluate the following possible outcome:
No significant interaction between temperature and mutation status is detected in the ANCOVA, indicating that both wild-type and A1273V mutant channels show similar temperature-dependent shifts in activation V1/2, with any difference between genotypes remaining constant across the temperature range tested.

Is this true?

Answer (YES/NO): NO